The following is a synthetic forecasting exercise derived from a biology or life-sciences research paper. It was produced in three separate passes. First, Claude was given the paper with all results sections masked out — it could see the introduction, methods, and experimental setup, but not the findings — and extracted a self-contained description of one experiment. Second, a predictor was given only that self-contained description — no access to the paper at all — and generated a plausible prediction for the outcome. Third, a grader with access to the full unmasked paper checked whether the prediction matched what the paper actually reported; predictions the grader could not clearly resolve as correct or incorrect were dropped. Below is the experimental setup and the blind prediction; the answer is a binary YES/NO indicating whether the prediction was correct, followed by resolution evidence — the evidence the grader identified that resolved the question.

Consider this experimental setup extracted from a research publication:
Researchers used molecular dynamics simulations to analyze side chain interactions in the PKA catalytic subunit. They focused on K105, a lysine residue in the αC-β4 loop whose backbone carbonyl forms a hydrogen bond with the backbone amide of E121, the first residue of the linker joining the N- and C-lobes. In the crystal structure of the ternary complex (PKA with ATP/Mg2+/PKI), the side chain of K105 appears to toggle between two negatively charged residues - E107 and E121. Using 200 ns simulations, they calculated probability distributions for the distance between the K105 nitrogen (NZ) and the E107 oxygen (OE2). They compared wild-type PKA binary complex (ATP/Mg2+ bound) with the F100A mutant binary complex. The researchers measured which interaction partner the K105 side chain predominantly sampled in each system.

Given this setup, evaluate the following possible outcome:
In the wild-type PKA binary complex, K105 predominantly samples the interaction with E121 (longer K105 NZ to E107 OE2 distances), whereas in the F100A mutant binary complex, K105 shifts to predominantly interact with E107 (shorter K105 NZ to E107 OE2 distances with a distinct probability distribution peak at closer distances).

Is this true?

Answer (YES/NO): NO